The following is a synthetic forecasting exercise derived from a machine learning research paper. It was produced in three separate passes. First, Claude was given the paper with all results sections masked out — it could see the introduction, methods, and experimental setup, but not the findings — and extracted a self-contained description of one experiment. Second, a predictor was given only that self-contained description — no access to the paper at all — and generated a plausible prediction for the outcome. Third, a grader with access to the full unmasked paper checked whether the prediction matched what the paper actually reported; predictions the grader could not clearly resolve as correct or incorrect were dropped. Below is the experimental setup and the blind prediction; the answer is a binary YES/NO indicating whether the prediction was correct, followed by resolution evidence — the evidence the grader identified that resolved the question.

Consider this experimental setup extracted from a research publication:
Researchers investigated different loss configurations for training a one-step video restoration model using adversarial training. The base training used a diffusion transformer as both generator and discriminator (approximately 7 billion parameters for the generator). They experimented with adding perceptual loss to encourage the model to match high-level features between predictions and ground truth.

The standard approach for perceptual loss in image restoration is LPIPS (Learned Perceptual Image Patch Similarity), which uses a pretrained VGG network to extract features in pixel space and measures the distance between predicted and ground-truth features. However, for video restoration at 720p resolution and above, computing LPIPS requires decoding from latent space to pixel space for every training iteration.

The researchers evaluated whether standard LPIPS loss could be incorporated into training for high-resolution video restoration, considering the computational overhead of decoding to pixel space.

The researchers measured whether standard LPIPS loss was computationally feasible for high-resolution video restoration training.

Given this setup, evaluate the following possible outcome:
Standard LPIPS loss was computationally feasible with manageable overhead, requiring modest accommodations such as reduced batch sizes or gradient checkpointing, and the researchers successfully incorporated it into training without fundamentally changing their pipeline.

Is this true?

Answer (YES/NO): NO